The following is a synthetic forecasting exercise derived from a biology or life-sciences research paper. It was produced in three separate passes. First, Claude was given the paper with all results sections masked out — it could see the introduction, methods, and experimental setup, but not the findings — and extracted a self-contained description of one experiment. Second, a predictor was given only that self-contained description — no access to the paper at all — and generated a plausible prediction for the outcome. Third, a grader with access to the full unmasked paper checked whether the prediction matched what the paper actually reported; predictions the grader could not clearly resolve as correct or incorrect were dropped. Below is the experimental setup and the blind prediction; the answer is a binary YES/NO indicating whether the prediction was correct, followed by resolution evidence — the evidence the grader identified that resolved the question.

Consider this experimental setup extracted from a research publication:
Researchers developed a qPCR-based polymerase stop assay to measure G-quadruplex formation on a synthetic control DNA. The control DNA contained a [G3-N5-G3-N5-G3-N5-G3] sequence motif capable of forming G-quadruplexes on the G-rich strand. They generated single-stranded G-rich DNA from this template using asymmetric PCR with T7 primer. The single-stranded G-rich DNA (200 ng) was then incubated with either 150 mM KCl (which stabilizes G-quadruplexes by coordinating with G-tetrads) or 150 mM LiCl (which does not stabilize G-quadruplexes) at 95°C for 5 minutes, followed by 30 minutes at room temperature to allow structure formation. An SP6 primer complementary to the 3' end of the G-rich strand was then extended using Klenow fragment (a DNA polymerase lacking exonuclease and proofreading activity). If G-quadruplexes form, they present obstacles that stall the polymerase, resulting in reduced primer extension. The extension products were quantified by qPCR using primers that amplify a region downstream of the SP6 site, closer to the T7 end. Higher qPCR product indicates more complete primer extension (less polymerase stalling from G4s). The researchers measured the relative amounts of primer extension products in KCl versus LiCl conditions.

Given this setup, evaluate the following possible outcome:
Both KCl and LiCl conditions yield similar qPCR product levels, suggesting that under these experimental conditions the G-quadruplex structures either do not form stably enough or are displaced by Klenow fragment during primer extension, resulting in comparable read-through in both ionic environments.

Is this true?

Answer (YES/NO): NO